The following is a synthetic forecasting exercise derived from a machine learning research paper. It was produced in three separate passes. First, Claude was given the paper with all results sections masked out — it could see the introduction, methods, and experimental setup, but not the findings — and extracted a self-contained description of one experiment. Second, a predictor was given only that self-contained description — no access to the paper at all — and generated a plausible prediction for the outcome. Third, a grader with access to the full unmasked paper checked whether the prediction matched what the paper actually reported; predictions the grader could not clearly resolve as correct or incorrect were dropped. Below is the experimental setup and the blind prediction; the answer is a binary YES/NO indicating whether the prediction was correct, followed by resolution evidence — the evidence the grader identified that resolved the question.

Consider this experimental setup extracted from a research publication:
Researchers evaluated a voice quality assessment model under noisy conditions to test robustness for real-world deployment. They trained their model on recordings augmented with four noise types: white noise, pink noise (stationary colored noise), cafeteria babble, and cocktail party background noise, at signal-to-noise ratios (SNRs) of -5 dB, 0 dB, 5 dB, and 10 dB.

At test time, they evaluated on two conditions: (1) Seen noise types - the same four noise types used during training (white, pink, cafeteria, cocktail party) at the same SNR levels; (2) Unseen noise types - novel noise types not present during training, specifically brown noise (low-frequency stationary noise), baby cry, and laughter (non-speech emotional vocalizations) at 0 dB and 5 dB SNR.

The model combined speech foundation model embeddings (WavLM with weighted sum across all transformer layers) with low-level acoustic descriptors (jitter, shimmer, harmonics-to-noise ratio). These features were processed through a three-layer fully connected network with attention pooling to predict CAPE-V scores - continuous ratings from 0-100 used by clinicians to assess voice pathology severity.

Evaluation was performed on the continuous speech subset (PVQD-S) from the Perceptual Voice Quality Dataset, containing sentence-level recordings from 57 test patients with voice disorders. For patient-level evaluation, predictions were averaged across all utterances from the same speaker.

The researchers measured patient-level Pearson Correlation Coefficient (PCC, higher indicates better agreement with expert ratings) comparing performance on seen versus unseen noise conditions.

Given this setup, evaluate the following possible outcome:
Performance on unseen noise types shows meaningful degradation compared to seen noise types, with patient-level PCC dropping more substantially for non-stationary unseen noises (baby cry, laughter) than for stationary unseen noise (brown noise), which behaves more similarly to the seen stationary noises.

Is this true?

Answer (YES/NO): NO